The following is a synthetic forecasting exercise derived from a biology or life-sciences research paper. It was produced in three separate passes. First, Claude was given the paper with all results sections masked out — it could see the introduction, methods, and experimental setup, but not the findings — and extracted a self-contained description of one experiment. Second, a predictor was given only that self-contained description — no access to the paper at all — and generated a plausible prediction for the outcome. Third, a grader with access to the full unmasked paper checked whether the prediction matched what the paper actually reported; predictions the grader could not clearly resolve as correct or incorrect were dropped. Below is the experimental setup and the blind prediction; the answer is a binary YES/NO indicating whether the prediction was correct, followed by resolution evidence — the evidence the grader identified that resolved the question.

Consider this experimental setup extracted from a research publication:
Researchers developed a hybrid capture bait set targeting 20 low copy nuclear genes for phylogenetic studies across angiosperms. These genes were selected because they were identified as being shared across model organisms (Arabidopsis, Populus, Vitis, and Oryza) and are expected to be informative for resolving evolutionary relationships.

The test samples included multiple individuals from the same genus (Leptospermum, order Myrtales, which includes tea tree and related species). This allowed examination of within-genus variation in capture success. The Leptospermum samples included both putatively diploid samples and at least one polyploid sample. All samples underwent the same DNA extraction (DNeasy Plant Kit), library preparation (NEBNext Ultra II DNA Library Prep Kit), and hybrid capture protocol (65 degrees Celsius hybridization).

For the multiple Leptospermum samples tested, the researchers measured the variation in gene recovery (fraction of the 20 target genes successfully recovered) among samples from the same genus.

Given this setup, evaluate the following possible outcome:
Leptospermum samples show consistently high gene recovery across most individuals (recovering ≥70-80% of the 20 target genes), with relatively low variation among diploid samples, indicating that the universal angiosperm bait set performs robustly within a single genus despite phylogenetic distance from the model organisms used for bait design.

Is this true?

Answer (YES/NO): YES